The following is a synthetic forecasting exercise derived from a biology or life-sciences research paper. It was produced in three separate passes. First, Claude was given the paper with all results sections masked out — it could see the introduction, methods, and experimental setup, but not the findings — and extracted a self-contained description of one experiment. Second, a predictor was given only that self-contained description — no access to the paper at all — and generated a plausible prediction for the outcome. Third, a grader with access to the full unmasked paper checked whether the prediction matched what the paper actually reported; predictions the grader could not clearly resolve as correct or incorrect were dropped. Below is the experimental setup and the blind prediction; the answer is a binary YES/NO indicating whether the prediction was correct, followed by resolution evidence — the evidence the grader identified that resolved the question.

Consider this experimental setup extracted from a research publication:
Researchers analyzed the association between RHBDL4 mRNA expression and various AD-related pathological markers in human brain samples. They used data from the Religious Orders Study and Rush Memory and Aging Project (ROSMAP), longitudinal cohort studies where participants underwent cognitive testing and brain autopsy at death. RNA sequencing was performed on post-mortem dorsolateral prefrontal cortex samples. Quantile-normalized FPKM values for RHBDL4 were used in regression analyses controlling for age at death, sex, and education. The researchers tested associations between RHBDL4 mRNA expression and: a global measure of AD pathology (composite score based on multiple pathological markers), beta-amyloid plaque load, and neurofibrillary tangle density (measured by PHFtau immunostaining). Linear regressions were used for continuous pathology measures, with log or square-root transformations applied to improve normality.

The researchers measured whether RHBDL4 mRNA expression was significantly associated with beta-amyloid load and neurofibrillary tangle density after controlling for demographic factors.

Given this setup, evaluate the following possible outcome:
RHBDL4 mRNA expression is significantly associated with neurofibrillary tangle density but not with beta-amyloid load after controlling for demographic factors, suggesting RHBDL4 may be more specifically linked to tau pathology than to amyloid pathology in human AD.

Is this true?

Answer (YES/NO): NO